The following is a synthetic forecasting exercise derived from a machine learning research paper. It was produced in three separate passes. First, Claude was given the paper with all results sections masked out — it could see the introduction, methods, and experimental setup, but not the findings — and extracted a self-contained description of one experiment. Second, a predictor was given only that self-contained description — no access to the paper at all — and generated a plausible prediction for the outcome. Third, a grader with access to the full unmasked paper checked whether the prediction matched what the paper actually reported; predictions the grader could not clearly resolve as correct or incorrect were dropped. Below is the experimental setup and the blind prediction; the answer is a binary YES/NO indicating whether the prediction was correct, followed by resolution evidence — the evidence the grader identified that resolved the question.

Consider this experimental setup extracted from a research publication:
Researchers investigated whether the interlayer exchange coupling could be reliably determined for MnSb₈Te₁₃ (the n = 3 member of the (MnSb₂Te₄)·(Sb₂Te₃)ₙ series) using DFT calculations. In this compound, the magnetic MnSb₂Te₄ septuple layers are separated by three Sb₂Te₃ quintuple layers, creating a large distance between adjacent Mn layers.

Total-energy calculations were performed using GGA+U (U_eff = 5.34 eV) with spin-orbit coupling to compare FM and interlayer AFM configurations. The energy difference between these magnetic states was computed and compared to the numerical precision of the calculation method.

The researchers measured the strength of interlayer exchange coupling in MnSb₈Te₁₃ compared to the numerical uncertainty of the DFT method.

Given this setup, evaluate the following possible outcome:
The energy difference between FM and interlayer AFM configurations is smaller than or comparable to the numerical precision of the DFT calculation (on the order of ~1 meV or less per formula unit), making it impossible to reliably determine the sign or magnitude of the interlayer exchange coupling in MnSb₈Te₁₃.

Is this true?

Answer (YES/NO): YES